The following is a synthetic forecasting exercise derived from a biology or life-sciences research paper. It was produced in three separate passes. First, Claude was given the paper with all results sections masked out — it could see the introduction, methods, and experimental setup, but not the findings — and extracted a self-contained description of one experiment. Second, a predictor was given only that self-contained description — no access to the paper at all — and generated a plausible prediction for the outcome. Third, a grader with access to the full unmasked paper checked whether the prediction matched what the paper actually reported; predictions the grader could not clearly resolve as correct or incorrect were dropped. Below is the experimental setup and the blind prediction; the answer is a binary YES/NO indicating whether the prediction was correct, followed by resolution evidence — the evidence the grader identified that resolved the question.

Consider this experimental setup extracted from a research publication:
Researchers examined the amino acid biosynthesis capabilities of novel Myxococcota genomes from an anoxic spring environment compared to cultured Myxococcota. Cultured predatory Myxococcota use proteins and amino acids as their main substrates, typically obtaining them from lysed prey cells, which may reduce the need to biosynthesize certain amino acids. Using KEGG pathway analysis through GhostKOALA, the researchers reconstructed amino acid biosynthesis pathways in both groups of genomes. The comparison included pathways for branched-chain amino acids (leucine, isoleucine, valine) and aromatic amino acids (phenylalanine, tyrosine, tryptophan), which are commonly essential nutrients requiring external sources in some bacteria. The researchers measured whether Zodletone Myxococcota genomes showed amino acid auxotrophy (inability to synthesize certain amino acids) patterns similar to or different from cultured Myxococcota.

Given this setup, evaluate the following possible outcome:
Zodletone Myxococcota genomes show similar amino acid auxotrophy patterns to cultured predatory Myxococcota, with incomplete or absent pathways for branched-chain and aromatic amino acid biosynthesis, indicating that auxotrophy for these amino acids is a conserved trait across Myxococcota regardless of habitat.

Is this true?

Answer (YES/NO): NO